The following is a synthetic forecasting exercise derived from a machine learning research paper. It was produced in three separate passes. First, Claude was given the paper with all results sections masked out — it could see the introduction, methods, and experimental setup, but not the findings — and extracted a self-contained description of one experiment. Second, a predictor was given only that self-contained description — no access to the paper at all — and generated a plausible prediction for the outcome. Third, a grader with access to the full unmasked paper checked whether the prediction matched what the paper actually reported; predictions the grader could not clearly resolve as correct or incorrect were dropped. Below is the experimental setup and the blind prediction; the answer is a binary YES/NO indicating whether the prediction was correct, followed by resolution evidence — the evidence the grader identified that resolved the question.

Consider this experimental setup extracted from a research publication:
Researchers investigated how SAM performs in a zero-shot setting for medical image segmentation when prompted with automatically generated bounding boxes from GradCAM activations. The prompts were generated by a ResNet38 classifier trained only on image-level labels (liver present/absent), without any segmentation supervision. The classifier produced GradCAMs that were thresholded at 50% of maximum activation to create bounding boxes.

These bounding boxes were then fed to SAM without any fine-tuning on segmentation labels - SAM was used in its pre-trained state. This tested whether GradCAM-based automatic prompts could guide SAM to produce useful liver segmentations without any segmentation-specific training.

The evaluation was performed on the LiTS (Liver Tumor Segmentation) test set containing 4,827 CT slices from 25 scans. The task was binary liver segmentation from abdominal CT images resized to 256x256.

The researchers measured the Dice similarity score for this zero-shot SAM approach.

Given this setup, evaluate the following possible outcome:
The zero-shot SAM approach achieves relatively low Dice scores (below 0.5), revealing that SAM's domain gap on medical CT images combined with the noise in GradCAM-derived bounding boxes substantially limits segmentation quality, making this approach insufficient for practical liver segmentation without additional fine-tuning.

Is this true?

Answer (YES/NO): YES